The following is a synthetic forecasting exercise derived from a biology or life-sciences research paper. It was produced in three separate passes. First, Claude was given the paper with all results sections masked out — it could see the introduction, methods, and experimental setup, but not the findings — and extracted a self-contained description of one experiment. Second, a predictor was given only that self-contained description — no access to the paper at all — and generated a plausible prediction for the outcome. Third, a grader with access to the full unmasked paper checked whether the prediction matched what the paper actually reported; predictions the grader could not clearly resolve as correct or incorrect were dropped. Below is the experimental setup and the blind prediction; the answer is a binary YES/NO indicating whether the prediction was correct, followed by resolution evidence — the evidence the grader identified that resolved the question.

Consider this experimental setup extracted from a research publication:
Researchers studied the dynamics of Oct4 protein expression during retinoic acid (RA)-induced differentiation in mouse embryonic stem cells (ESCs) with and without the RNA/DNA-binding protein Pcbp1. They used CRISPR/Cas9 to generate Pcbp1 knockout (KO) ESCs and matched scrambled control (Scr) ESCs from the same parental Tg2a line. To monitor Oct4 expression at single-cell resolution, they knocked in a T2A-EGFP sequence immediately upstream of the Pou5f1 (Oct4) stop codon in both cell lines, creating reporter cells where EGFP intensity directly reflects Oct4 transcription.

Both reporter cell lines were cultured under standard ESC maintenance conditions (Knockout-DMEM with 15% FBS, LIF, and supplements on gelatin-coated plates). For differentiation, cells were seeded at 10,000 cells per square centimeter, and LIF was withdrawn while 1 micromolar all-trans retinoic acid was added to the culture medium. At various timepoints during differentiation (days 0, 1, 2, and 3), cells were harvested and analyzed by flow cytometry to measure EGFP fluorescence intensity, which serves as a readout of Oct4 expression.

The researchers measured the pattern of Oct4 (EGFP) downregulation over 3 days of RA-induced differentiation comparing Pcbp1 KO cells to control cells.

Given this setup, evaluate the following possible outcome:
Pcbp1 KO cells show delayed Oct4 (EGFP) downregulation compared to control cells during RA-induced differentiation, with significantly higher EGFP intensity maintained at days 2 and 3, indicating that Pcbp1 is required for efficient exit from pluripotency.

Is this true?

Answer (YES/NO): YES